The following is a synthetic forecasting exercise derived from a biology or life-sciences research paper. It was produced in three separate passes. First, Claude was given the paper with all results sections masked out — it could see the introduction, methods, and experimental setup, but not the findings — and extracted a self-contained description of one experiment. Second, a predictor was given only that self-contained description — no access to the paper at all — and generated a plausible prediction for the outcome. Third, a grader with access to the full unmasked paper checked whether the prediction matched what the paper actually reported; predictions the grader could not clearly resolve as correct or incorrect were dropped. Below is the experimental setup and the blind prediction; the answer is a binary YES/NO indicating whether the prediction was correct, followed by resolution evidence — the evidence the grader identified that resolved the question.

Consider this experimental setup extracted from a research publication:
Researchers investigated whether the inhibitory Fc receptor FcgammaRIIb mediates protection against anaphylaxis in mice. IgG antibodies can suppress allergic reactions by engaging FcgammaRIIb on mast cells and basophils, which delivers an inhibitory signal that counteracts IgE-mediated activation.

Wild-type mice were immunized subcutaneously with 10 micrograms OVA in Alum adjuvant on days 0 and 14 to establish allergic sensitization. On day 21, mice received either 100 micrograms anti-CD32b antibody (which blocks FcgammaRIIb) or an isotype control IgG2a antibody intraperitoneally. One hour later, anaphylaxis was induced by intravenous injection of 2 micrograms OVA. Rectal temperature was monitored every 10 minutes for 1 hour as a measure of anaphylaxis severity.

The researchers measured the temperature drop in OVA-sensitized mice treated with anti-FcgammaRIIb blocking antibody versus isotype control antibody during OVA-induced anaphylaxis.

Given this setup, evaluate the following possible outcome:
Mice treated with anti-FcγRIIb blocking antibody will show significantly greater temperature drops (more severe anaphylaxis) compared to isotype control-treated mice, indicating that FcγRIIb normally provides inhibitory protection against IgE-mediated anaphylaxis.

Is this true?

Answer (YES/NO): YES